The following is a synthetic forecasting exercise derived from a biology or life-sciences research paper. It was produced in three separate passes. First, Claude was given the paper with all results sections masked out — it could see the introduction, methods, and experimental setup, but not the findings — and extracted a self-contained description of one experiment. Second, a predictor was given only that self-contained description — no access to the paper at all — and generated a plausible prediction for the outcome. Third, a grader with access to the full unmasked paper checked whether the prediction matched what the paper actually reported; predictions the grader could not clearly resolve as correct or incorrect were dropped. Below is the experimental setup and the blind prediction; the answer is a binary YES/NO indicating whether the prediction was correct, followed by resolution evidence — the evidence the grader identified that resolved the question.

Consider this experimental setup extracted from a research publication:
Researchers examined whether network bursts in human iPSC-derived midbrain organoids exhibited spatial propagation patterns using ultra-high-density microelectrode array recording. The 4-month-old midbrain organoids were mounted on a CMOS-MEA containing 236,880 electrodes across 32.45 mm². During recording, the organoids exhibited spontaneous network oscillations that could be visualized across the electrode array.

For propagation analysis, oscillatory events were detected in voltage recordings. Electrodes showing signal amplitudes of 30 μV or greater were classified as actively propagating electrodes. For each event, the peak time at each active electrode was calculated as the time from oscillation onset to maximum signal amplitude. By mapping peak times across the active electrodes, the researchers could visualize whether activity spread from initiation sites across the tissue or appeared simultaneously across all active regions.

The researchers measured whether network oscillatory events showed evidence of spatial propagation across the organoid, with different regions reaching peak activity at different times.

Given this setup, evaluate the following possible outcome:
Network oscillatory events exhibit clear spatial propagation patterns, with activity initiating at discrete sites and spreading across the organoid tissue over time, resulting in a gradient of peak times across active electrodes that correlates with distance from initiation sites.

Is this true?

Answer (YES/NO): YES